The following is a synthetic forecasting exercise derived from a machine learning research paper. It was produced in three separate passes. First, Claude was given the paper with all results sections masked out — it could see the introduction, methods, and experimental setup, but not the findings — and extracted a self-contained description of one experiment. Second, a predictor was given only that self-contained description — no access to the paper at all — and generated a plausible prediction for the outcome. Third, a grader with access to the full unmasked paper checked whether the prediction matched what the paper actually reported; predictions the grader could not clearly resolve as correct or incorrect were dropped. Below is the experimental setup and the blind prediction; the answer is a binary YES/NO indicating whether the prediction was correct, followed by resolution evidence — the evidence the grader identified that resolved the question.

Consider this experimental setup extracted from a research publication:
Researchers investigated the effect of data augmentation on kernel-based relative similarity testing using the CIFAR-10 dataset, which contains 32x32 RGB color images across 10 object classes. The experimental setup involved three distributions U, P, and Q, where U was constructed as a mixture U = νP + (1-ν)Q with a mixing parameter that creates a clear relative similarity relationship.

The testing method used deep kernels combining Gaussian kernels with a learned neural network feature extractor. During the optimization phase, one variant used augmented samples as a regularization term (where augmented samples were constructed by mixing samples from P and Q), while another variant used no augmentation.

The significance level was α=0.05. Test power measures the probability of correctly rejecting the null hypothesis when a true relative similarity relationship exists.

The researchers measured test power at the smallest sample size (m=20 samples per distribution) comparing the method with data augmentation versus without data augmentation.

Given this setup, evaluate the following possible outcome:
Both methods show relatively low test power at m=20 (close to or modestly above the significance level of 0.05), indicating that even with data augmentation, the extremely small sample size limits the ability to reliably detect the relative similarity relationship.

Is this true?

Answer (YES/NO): NO